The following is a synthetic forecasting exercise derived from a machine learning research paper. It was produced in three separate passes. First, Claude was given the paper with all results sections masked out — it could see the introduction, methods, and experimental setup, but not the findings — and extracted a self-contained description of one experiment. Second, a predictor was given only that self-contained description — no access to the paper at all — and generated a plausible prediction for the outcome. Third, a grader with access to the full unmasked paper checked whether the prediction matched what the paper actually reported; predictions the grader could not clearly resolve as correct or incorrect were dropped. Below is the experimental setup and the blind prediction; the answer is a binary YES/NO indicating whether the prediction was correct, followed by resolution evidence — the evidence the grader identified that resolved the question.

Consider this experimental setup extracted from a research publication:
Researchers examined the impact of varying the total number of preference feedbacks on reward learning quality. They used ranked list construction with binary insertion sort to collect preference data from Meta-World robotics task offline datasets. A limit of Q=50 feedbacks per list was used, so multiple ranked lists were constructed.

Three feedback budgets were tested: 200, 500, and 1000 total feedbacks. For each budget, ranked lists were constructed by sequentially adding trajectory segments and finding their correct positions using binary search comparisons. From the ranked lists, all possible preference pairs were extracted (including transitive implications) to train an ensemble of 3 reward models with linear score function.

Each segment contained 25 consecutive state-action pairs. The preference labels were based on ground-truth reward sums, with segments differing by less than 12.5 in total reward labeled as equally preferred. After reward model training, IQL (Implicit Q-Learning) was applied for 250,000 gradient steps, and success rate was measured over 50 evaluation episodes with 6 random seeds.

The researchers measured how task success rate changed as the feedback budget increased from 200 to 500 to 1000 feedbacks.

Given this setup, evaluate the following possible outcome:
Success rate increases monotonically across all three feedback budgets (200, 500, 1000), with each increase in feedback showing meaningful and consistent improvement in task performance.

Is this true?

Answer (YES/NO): NO